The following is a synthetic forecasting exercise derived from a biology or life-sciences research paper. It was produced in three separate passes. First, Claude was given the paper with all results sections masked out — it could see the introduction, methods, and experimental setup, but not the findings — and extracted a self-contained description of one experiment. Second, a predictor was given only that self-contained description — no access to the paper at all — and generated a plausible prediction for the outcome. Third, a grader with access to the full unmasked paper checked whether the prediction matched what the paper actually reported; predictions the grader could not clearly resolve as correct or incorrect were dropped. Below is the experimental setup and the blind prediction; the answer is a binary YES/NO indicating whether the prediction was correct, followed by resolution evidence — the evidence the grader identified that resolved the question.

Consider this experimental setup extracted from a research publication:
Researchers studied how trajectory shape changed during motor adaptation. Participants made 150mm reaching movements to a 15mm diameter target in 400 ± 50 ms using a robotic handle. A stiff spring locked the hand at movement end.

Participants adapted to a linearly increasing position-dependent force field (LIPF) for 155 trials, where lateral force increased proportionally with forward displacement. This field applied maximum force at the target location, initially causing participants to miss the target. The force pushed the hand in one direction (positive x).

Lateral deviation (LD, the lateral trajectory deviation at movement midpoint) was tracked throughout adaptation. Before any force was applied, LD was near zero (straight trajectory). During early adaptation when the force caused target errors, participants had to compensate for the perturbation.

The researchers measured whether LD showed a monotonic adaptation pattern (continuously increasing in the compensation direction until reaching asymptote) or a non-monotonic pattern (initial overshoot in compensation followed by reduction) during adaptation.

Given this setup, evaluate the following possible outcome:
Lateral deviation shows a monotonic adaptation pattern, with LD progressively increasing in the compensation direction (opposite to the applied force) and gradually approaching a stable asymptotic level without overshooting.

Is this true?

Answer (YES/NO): NO